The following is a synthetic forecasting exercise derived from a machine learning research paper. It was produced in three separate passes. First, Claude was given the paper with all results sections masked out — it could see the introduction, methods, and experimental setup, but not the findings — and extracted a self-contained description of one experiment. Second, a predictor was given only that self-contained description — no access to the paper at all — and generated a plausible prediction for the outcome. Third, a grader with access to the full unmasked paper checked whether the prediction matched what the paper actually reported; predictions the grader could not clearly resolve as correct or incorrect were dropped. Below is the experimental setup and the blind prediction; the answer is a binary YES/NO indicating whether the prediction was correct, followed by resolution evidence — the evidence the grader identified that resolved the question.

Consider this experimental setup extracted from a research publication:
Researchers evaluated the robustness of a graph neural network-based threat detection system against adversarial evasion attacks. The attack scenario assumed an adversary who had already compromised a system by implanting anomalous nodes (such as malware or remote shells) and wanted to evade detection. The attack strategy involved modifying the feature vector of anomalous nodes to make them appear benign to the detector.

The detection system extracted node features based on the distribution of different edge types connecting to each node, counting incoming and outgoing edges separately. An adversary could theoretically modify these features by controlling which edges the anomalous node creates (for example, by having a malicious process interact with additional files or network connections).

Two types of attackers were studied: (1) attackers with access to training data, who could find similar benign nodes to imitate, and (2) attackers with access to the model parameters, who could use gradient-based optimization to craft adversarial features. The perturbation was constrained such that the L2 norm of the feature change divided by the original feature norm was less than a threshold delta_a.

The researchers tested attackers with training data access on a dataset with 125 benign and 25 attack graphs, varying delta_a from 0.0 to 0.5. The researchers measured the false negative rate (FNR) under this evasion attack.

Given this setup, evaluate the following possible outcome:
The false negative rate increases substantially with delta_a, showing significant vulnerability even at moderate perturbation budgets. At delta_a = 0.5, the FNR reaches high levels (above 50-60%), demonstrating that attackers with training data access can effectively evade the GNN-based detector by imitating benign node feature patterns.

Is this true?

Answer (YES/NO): NO